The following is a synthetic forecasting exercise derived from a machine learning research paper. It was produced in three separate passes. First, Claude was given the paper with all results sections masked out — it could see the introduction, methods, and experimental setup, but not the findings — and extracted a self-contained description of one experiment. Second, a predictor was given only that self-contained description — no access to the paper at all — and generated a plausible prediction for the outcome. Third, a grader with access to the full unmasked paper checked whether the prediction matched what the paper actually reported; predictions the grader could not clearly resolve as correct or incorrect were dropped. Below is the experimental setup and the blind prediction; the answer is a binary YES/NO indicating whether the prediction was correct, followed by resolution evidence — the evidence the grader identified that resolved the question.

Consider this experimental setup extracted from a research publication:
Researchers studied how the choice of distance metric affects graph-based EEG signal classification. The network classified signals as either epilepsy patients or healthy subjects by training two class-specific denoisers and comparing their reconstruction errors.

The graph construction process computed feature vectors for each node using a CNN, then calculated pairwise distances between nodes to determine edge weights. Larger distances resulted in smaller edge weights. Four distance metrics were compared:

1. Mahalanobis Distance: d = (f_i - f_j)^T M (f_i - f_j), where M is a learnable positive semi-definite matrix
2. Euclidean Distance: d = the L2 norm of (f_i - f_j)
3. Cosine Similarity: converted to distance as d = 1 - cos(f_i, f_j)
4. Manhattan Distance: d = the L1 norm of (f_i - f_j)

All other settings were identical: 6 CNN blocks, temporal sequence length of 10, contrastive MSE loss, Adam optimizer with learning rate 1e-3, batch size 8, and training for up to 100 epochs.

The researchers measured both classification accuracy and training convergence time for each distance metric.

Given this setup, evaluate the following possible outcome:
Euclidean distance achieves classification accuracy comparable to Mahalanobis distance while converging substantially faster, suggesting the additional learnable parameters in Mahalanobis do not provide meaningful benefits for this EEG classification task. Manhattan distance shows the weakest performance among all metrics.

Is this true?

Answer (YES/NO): NO